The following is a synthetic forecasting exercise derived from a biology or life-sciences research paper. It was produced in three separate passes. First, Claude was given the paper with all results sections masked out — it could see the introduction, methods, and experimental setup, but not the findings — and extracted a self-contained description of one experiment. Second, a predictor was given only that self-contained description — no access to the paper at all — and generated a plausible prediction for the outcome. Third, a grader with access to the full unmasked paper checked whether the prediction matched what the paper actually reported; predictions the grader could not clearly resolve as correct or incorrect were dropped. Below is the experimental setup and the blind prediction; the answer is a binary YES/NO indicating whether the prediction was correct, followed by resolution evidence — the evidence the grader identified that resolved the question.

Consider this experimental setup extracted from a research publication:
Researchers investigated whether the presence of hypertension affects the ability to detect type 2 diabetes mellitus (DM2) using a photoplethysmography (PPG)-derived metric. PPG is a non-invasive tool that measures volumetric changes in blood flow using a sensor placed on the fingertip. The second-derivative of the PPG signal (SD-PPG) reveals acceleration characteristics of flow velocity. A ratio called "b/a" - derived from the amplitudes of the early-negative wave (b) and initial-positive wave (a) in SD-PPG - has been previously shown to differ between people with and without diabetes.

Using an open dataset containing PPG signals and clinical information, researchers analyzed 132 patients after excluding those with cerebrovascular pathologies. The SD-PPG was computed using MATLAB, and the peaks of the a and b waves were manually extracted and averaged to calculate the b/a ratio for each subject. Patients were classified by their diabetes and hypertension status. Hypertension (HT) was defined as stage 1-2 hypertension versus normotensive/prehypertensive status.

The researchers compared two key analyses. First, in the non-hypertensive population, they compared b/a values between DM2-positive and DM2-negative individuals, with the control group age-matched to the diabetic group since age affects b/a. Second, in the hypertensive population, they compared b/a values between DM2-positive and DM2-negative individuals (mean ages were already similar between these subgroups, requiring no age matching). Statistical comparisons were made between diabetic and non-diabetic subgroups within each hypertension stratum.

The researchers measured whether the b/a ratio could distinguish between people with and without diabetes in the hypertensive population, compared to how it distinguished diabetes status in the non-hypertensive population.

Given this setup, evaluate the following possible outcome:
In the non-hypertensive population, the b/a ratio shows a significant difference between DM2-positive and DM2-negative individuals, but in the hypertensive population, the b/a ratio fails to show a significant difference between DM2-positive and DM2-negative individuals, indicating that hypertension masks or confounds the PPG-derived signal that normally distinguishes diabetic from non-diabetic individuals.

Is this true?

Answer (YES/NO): YES